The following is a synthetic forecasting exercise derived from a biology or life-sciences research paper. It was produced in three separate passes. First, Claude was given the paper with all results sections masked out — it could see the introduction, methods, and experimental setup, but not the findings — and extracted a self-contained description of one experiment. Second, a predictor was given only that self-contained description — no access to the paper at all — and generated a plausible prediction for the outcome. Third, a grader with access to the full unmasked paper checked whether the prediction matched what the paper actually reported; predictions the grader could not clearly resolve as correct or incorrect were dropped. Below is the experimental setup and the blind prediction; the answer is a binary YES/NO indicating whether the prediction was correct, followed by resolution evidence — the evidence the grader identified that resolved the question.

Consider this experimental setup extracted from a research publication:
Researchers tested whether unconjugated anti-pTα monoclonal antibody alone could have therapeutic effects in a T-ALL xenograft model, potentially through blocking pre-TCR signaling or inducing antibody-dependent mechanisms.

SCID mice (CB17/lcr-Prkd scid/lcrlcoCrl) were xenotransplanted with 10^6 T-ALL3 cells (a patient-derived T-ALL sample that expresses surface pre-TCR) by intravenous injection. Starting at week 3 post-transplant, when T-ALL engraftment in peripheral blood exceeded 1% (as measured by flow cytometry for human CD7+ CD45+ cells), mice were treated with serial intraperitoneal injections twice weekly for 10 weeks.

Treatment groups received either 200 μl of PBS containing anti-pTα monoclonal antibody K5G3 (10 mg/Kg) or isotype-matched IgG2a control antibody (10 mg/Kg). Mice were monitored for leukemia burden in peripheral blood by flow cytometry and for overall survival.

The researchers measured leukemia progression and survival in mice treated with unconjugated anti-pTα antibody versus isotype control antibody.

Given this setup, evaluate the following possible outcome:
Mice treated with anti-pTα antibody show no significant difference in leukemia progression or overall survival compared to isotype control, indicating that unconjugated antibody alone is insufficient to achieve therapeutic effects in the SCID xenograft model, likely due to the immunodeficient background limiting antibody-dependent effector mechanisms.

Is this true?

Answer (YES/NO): NO